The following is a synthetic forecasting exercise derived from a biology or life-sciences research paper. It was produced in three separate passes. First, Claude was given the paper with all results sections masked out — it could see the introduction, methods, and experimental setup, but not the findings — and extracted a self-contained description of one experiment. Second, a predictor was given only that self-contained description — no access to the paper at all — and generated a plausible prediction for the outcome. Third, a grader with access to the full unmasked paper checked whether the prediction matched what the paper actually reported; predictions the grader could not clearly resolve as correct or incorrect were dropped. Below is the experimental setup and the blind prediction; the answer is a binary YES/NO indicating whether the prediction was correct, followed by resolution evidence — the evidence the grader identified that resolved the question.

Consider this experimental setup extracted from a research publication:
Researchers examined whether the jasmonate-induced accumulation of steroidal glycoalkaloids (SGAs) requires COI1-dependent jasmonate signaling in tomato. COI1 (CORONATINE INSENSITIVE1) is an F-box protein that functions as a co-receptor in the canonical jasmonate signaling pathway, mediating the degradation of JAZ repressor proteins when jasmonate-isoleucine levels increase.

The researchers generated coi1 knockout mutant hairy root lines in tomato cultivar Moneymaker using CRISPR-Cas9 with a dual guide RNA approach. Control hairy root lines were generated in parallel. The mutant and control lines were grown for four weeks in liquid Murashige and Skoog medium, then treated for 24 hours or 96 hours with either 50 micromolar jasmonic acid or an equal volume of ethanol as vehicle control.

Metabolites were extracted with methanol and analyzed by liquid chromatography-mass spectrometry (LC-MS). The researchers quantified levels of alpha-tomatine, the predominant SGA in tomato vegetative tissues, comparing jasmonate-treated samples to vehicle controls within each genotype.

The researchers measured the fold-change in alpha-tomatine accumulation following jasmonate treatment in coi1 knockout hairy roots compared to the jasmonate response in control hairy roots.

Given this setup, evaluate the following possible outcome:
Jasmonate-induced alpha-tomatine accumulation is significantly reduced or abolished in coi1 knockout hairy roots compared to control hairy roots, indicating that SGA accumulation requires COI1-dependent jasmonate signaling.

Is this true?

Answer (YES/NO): YES